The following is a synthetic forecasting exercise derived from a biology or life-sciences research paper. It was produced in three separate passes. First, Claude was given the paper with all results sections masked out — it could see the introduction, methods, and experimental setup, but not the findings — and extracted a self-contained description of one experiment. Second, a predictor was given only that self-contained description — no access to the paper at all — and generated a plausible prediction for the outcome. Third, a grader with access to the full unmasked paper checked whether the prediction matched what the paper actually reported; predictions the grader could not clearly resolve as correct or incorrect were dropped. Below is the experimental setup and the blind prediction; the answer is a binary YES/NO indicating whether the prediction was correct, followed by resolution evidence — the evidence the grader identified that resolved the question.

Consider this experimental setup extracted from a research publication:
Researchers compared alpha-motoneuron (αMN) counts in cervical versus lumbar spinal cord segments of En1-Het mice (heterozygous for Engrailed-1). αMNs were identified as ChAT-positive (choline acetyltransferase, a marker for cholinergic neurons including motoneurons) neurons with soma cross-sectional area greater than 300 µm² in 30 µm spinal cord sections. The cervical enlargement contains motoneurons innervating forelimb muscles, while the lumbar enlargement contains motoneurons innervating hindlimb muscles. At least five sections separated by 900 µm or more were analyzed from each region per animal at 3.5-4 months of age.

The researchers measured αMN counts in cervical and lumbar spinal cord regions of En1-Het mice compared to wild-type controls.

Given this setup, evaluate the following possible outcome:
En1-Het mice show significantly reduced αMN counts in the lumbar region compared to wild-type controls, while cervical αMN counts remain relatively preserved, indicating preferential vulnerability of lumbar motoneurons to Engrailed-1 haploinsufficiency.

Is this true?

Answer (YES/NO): NO